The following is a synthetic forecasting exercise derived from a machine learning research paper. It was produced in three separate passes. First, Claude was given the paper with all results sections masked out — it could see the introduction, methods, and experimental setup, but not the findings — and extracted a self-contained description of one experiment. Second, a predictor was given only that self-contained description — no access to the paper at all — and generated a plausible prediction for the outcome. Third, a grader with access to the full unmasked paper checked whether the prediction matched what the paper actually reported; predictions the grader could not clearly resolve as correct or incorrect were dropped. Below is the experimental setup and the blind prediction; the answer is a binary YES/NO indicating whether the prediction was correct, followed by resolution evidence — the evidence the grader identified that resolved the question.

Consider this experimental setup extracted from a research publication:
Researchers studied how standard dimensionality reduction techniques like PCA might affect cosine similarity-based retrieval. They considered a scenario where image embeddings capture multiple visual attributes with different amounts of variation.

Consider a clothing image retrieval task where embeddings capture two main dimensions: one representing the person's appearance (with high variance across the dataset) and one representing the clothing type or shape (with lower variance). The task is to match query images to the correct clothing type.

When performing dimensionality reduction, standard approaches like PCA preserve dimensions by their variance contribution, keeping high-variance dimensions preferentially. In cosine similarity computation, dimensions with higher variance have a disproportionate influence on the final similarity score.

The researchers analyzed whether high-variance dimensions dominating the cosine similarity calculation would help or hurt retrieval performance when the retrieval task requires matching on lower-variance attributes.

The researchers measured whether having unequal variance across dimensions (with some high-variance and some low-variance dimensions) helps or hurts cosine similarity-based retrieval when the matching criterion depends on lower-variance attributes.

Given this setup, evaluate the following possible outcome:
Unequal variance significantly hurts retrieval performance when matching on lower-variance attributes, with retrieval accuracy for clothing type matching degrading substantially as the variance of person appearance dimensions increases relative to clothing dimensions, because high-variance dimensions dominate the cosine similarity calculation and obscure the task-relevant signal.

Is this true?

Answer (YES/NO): YES